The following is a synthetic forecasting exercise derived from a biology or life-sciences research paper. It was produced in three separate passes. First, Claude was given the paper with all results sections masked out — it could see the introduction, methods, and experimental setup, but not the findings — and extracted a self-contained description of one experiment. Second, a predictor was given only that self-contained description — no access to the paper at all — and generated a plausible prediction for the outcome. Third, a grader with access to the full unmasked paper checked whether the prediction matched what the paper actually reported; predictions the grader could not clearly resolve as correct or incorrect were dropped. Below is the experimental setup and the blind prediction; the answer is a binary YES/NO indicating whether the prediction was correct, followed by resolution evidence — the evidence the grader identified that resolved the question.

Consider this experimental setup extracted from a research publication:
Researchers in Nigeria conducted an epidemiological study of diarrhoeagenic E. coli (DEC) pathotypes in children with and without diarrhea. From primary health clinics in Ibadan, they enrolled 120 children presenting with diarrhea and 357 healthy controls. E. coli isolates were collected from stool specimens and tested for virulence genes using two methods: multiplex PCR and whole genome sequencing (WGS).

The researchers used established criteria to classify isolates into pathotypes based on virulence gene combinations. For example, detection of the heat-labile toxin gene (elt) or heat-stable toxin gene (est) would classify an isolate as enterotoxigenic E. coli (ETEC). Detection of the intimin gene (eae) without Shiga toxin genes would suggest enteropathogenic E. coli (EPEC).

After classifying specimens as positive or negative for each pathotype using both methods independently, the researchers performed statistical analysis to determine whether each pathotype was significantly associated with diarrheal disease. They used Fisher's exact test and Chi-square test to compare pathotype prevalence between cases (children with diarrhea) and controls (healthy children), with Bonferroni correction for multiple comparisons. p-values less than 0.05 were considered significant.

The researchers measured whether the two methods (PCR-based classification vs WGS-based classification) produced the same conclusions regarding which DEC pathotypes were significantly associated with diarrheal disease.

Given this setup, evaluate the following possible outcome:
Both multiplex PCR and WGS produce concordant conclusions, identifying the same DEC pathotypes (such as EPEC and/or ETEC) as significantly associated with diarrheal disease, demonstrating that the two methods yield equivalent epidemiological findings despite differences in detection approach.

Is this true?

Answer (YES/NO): NO